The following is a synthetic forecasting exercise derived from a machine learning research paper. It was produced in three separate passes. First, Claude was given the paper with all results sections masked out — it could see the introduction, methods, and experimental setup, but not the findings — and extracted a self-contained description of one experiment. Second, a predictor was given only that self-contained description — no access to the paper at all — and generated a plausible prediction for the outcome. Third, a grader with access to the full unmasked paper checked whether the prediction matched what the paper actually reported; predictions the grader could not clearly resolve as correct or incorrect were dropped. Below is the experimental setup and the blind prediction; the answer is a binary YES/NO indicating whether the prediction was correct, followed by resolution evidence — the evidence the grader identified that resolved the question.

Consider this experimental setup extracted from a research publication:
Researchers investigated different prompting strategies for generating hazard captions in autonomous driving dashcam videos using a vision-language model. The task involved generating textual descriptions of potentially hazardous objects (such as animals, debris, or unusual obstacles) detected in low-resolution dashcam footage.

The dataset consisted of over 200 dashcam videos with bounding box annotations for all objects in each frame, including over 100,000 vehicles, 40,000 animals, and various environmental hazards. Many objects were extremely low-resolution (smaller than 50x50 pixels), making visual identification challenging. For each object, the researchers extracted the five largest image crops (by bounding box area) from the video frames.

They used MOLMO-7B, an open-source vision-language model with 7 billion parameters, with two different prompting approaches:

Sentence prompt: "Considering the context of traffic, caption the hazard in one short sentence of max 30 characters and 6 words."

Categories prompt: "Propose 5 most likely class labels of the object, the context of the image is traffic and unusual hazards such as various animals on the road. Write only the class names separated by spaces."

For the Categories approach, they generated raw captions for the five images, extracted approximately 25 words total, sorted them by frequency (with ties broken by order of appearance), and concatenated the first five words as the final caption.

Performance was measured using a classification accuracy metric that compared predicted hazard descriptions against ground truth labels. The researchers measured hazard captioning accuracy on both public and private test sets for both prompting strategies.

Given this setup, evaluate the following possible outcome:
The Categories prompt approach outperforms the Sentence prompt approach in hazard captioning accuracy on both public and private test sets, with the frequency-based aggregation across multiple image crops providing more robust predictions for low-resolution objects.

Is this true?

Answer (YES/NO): YES